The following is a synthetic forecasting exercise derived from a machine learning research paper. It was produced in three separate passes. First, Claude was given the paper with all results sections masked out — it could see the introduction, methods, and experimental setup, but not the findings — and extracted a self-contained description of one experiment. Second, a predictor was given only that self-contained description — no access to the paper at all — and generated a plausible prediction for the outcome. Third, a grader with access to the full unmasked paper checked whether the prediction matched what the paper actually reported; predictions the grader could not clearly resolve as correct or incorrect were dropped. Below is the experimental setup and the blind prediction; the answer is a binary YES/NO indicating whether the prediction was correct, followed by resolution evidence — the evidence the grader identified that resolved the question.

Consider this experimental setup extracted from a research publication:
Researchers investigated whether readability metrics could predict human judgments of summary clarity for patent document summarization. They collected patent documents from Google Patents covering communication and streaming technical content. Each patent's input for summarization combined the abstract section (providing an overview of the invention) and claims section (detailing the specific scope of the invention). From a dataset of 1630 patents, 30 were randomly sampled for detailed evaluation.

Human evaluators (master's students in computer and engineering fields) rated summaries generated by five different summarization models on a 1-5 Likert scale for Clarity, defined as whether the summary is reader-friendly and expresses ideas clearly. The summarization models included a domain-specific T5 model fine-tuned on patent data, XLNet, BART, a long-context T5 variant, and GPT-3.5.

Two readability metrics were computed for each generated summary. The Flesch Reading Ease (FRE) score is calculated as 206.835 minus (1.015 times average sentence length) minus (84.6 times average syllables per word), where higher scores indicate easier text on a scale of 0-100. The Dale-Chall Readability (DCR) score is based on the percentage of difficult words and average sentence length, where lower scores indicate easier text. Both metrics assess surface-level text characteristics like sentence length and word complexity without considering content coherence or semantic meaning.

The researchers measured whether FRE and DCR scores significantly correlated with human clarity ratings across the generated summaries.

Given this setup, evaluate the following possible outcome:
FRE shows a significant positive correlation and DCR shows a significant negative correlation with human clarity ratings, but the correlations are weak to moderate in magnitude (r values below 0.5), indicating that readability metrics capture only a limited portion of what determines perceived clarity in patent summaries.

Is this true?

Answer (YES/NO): NO